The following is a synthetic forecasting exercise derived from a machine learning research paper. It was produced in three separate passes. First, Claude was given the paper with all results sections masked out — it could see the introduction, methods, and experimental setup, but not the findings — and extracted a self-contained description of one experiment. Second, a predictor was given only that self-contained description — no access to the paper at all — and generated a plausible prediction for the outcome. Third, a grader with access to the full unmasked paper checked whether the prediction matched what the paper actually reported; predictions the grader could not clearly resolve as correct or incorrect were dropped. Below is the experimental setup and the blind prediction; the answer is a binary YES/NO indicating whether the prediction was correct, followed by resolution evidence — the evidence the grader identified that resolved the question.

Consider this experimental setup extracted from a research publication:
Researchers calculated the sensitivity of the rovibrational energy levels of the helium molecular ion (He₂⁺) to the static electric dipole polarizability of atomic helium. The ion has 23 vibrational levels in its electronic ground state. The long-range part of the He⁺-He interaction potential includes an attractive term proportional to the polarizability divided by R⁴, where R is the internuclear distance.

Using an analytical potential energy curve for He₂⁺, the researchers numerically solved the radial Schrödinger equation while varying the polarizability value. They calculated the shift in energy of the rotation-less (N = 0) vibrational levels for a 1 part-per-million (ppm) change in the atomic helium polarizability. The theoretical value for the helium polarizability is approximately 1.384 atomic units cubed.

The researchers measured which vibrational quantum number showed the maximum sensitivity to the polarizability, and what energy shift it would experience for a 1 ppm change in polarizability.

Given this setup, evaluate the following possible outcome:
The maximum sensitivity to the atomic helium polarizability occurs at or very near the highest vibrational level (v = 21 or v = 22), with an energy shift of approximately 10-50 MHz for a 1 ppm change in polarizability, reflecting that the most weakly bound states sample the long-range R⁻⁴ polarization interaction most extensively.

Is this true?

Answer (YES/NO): NO